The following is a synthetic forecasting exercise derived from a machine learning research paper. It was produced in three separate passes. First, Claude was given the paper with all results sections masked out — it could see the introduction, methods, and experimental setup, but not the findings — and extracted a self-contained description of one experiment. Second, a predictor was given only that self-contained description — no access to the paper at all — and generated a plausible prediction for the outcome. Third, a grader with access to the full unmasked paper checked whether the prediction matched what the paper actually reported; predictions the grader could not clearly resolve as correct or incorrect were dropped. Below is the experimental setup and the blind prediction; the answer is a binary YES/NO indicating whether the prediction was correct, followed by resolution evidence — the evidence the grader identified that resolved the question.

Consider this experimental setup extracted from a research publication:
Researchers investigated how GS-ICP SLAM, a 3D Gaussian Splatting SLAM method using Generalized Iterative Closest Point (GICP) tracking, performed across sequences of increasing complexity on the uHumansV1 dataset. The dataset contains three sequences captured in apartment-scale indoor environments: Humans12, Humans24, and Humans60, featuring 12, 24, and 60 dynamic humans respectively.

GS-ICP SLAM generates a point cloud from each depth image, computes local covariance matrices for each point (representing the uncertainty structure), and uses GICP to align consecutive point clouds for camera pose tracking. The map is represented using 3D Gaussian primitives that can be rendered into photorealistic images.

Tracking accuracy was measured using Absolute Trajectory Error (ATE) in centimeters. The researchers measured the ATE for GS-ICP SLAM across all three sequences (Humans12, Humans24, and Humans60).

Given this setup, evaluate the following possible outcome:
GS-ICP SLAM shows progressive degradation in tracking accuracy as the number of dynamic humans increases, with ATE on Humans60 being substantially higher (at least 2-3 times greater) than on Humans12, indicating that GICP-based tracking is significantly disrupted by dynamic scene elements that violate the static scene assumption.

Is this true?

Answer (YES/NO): NO